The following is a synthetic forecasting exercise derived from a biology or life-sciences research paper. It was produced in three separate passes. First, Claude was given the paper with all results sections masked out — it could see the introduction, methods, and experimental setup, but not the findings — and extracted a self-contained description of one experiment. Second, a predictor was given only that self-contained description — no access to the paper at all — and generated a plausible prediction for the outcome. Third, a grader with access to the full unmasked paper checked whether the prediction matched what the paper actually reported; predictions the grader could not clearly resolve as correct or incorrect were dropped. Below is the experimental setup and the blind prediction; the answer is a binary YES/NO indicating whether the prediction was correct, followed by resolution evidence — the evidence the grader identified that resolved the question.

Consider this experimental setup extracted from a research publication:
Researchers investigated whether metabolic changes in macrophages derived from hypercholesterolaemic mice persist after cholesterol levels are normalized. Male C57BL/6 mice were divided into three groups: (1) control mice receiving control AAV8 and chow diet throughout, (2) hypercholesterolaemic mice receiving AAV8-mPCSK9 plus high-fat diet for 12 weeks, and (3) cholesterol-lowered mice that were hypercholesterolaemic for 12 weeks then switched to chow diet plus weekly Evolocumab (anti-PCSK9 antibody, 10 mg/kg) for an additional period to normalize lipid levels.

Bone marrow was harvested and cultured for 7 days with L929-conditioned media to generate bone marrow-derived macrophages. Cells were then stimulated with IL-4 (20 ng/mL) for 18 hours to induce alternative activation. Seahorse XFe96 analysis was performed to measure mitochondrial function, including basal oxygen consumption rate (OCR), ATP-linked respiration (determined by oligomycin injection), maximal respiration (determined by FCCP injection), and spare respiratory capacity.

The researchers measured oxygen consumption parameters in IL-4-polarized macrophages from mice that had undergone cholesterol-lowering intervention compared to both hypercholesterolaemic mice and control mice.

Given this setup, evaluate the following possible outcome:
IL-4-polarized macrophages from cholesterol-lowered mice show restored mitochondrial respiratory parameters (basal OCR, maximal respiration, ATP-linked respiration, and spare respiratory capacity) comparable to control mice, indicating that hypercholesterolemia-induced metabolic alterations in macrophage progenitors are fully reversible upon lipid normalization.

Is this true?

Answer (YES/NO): NO